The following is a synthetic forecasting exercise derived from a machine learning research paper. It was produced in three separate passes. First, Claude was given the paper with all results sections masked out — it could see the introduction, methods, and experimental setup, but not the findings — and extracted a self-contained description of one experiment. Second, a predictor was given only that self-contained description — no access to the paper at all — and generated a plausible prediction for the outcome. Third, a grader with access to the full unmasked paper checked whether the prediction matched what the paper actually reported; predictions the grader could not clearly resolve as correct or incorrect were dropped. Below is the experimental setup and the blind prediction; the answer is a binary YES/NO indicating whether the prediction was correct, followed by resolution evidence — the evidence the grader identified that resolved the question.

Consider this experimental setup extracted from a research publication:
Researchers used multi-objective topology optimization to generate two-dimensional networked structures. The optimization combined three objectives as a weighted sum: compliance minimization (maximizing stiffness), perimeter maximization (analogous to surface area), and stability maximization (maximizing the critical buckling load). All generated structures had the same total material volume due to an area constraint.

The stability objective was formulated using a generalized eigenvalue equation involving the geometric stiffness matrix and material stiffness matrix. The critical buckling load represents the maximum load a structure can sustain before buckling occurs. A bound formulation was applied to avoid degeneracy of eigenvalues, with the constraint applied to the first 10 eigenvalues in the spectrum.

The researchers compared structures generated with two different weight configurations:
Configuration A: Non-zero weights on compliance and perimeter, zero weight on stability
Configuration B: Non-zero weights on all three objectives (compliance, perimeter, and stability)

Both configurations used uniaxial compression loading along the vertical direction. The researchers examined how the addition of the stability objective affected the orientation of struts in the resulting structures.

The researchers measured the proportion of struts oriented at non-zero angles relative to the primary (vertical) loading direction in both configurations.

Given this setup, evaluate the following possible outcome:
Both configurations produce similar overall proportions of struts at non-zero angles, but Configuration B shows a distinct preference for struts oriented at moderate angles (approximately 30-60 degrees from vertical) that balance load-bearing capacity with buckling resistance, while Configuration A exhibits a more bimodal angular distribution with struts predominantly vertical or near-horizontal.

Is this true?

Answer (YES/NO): NO